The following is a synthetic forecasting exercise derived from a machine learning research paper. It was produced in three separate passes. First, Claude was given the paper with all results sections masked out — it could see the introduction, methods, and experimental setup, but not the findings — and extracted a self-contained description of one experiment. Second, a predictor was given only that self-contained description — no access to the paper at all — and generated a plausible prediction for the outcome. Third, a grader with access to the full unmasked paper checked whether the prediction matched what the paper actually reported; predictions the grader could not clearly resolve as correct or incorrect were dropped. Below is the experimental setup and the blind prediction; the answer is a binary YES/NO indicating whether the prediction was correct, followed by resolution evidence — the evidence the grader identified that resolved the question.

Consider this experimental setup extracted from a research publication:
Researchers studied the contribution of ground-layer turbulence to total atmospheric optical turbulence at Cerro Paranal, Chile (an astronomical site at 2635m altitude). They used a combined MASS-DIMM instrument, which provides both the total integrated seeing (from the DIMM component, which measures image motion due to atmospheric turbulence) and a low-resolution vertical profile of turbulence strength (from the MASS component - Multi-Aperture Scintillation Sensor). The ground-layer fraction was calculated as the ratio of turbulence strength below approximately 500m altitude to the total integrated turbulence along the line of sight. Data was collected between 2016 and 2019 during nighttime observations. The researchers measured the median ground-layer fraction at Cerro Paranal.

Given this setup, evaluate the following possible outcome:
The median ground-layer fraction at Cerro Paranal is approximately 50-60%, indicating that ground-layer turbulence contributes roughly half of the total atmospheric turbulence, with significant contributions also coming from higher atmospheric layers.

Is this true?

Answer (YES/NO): NO